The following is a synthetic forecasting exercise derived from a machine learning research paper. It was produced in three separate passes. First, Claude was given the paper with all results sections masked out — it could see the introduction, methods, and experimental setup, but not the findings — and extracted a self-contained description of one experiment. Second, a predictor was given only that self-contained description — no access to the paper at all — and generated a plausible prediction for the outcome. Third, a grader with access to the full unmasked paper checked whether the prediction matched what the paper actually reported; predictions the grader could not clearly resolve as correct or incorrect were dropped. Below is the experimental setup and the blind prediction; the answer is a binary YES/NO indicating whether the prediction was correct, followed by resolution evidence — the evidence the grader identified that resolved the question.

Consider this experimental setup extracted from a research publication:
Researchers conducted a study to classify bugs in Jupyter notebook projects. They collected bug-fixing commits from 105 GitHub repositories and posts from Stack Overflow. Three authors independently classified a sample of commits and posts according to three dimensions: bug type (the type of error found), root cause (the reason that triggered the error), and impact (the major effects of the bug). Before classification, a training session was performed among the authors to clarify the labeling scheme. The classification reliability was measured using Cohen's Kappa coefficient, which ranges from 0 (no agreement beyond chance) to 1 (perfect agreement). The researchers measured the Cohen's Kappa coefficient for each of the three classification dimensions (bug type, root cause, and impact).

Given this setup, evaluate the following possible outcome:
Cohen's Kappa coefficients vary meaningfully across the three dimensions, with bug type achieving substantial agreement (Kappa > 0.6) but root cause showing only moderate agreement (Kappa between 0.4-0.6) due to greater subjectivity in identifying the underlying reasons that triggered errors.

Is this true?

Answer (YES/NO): NO